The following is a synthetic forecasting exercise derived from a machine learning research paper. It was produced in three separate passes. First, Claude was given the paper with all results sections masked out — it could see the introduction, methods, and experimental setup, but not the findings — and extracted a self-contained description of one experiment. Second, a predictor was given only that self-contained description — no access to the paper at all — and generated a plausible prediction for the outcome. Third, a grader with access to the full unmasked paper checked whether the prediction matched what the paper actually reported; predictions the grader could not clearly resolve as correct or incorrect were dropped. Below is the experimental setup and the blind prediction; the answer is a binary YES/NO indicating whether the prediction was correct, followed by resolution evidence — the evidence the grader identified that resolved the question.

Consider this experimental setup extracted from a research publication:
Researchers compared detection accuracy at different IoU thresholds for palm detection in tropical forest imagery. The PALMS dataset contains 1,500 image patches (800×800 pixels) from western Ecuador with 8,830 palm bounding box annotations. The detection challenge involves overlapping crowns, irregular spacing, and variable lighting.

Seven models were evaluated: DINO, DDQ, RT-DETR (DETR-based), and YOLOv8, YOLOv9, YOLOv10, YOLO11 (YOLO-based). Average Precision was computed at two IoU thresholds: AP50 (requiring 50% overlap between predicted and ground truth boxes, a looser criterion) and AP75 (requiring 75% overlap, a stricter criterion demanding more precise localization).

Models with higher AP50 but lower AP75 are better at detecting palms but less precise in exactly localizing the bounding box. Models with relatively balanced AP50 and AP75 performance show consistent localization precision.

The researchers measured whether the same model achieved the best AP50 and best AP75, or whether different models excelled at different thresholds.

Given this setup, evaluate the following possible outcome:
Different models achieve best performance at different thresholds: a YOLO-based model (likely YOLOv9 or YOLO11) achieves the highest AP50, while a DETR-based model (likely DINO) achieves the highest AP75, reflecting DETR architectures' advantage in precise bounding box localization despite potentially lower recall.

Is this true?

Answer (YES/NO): NO